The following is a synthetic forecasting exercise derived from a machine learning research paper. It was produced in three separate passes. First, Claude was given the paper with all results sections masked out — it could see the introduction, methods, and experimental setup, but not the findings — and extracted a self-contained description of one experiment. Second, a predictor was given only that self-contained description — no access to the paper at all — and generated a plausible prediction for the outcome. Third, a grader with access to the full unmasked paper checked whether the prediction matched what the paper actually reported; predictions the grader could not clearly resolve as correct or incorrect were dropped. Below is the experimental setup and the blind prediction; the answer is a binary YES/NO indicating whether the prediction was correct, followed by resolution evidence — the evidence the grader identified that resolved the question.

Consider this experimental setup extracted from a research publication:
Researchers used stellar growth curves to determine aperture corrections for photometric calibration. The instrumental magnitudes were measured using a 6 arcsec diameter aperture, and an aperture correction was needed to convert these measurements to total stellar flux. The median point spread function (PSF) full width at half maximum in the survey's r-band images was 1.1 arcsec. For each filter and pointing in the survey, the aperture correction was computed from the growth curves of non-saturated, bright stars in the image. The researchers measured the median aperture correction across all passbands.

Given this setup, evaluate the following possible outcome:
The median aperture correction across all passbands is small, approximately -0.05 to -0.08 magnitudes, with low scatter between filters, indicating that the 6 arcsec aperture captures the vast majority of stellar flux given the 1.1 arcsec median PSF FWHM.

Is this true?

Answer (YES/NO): NO